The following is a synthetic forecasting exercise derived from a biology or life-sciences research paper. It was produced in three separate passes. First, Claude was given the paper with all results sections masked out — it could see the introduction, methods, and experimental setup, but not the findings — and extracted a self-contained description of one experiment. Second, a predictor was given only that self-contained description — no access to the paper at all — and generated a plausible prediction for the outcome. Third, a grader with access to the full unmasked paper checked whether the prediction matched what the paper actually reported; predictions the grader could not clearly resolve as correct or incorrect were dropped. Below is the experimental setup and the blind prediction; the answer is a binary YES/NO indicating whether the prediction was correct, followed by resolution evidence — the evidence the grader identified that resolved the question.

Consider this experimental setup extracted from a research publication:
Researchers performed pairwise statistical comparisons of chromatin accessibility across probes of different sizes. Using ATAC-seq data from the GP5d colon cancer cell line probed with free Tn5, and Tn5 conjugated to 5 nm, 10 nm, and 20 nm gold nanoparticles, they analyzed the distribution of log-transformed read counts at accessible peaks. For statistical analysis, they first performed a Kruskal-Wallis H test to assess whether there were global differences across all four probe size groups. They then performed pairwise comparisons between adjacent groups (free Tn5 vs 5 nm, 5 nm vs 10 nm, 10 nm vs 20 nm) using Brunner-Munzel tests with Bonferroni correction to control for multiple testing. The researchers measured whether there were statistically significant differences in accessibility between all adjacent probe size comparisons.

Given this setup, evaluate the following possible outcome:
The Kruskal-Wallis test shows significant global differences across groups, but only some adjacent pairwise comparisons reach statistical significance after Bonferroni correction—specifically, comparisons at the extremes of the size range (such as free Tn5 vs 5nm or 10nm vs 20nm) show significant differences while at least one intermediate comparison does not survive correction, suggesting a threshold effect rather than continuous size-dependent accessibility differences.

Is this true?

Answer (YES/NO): NO